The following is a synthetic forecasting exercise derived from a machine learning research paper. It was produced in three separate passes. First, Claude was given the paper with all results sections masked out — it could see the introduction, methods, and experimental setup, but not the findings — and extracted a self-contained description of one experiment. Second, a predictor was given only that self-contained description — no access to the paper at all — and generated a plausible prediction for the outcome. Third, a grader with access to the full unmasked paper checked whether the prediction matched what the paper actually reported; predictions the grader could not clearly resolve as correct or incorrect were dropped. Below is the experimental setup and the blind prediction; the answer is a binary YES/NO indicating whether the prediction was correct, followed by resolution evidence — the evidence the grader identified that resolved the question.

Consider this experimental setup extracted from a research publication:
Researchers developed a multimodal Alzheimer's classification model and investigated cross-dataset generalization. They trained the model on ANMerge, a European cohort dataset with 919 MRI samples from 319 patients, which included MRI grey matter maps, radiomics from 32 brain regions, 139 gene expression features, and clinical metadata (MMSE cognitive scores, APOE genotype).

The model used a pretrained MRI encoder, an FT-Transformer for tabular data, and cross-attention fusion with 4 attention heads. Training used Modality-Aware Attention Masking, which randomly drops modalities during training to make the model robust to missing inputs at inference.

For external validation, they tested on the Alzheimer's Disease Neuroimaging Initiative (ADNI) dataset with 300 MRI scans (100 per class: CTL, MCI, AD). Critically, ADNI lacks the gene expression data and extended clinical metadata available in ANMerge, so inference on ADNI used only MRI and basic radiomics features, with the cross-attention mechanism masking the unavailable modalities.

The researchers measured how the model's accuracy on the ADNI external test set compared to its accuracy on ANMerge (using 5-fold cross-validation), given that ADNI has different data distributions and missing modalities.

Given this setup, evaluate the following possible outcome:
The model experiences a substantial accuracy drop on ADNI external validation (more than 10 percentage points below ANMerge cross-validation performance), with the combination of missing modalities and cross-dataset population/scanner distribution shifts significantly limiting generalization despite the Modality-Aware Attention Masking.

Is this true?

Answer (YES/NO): YES